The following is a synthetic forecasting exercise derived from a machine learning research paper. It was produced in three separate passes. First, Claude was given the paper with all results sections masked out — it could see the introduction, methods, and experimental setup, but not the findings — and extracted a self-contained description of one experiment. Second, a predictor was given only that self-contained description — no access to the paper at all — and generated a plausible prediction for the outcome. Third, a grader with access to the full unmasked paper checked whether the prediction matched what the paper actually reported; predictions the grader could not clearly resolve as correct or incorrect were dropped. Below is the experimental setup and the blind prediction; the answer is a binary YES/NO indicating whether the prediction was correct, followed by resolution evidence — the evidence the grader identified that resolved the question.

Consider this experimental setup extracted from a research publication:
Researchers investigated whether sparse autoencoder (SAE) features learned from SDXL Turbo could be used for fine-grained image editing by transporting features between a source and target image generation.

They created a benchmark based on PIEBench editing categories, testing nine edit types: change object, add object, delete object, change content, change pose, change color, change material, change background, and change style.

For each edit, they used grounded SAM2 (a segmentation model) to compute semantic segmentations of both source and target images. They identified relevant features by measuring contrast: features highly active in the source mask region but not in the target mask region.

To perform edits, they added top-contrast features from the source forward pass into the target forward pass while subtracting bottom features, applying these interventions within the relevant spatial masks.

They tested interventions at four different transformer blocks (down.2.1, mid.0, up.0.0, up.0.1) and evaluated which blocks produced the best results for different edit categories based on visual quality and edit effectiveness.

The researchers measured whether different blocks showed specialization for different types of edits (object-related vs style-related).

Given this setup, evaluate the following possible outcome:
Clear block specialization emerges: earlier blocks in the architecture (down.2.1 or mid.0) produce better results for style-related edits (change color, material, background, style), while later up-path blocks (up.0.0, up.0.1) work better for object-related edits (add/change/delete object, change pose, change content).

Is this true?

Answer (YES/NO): NO